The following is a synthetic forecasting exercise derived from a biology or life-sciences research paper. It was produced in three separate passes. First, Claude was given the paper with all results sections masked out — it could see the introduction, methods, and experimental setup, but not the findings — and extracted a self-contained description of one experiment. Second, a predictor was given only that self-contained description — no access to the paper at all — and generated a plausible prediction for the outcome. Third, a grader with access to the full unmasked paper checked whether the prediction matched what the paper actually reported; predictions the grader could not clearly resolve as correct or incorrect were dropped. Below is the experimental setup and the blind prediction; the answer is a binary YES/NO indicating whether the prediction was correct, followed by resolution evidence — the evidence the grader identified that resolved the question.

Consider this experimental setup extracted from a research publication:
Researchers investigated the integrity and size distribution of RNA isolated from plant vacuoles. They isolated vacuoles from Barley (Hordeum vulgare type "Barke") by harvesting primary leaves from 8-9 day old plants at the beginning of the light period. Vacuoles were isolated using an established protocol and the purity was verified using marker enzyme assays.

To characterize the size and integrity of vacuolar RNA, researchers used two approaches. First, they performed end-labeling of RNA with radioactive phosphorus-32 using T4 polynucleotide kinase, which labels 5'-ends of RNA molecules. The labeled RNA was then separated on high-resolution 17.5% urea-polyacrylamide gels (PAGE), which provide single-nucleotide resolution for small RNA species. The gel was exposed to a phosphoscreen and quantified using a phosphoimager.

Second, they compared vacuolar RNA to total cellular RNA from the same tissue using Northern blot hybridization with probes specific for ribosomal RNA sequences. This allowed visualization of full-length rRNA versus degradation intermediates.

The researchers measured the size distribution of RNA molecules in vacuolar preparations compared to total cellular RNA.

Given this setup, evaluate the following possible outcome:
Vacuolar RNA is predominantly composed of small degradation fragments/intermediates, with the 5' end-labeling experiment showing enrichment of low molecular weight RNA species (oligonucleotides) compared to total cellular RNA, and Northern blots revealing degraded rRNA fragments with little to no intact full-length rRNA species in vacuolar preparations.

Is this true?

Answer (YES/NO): YES